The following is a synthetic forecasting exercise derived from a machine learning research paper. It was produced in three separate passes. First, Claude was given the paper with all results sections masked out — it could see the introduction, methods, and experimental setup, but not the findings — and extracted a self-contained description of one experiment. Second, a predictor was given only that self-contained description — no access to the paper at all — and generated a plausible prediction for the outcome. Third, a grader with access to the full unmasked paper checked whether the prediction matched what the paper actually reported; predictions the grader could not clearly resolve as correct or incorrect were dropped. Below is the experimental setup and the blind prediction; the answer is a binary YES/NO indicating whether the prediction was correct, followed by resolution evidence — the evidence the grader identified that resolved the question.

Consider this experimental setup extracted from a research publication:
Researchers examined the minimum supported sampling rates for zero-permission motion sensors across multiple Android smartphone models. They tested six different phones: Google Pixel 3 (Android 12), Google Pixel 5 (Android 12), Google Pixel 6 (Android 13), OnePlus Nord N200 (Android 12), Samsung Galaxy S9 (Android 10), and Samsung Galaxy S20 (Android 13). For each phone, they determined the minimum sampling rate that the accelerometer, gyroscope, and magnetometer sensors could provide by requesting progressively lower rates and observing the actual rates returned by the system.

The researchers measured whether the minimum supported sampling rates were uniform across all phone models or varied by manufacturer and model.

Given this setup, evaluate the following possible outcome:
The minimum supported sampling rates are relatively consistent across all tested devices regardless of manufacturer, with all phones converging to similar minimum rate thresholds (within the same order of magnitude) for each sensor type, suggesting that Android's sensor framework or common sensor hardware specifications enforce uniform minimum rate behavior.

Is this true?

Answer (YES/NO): NO